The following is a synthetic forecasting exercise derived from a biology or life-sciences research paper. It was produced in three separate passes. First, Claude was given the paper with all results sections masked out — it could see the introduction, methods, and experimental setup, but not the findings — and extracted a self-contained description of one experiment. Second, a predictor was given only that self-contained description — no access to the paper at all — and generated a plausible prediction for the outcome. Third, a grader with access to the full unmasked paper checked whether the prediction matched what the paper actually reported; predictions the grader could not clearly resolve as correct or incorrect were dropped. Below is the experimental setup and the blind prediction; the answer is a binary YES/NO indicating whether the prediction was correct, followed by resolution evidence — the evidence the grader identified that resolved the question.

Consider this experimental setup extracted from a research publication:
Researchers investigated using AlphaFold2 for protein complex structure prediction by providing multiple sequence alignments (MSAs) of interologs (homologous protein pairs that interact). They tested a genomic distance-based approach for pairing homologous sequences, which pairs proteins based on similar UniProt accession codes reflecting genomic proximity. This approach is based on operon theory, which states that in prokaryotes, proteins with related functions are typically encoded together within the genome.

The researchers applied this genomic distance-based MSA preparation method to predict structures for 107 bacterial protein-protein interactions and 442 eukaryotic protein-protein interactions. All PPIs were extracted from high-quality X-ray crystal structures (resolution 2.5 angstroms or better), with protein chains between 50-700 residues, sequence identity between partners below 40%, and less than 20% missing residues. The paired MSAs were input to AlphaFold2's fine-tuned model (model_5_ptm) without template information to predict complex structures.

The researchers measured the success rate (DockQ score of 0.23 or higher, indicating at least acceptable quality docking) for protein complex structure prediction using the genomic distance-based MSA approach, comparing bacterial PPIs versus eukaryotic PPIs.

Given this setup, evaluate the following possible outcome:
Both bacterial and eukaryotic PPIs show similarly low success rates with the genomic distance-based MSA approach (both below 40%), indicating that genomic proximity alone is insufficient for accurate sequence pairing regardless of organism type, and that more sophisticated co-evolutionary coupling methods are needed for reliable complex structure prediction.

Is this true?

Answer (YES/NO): NO